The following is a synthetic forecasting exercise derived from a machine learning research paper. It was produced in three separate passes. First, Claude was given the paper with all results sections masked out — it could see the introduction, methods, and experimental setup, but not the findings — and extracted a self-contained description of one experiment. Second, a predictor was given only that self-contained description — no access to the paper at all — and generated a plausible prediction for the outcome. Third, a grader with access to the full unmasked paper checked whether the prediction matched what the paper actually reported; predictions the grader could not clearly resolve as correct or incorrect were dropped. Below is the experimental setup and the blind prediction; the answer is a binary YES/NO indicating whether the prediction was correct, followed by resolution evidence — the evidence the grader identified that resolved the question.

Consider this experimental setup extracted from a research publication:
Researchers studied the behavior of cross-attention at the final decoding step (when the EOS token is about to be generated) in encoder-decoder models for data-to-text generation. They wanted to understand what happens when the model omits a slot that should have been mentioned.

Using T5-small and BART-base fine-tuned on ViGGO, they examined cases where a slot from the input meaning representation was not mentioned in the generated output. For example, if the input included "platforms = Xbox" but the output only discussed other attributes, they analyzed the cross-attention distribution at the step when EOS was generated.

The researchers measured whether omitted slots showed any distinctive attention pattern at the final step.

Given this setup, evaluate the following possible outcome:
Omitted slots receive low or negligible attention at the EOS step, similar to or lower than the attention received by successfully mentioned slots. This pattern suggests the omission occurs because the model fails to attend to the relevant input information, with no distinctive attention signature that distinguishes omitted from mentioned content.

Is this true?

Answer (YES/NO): NO